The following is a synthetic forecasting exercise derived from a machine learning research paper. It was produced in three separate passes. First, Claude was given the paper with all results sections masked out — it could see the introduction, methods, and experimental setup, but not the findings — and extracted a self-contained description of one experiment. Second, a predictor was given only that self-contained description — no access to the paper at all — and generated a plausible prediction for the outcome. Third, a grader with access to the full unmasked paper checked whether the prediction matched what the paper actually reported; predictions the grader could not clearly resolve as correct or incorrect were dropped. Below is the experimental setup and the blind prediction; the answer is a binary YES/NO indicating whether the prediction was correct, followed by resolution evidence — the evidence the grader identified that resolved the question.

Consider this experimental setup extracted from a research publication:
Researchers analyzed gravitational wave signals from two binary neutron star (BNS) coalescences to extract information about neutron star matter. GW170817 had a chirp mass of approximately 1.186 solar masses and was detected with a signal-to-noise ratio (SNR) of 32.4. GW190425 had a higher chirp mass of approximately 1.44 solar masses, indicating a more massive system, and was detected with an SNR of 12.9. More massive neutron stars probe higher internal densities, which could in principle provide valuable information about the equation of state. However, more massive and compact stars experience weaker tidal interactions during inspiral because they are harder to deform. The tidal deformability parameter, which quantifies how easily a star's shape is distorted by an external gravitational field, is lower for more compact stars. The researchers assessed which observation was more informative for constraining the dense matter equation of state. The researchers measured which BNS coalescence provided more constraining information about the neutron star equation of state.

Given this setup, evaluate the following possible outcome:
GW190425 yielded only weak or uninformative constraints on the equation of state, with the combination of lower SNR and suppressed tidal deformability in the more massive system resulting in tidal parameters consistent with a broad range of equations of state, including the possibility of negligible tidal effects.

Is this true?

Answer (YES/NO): YES